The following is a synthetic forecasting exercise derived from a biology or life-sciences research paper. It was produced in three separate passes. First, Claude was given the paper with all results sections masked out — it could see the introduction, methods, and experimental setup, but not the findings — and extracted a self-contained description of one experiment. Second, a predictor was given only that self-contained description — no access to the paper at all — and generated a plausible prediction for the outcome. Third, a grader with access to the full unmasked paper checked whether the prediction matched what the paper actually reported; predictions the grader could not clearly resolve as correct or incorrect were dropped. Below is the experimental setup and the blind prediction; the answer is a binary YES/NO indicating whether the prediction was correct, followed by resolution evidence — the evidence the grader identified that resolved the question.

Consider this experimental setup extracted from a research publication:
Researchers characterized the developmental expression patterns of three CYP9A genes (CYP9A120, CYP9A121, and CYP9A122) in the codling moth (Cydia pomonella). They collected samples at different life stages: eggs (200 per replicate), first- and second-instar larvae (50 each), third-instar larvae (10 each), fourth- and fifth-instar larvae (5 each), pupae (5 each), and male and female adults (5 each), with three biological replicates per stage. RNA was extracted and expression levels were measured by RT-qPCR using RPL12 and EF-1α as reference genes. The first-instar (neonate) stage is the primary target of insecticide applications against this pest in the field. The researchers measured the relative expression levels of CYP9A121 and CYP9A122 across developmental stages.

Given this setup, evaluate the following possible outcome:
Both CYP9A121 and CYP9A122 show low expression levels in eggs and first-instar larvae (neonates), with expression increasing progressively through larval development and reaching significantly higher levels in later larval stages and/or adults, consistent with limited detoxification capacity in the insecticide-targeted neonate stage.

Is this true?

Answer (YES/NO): NO